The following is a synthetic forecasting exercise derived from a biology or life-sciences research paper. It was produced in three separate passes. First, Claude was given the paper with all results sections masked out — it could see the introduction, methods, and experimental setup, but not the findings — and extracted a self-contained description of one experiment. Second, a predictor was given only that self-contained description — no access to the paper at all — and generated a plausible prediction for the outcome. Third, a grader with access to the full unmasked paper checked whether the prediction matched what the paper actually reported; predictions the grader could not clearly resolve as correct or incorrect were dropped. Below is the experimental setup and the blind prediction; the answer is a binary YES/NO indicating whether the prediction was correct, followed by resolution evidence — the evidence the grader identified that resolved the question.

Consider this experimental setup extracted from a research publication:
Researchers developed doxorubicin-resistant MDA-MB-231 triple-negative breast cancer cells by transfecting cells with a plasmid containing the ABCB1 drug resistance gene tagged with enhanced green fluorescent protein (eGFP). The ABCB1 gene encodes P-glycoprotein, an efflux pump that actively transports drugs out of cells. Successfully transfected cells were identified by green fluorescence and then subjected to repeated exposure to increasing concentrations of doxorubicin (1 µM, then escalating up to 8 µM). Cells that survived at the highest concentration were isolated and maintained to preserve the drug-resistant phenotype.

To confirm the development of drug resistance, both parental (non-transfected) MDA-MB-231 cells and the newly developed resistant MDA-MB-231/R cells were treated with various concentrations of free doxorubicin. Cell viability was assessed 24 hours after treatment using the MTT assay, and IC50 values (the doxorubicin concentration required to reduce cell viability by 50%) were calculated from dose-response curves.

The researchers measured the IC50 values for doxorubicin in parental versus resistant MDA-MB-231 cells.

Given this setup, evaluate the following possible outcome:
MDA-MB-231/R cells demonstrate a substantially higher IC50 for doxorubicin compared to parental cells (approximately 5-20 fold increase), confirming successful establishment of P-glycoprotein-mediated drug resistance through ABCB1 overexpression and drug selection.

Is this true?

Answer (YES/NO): YES